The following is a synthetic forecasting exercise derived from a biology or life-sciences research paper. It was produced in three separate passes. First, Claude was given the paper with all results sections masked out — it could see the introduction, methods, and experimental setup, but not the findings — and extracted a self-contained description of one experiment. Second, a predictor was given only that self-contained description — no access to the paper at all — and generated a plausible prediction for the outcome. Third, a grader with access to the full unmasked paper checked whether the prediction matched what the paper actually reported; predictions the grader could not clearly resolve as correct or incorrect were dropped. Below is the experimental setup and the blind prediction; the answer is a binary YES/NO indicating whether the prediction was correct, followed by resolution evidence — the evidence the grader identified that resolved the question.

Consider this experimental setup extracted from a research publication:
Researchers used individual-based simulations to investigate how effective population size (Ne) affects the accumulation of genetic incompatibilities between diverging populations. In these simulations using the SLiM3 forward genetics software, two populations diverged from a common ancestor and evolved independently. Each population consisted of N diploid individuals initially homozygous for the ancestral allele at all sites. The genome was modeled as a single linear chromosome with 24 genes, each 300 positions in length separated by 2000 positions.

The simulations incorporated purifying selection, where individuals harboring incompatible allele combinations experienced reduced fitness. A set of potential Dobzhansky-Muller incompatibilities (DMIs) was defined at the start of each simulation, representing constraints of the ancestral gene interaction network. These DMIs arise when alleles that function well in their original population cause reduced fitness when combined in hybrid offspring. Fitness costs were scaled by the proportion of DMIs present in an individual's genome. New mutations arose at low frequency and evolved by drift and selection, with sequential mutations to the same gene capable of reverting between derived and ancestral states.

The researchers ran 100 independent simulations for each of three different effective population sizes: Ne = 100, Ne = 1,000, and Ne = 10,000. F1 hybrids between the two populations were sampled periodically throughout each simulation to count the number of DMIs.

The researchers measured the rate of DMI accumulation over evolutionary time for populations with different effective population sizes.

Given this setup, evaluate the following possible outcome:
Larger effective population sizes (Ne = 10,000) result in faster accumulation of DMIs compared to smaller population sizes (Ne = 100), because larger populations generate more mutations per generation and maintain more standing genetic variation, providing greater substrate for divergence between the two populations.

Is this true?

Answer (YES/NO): NO